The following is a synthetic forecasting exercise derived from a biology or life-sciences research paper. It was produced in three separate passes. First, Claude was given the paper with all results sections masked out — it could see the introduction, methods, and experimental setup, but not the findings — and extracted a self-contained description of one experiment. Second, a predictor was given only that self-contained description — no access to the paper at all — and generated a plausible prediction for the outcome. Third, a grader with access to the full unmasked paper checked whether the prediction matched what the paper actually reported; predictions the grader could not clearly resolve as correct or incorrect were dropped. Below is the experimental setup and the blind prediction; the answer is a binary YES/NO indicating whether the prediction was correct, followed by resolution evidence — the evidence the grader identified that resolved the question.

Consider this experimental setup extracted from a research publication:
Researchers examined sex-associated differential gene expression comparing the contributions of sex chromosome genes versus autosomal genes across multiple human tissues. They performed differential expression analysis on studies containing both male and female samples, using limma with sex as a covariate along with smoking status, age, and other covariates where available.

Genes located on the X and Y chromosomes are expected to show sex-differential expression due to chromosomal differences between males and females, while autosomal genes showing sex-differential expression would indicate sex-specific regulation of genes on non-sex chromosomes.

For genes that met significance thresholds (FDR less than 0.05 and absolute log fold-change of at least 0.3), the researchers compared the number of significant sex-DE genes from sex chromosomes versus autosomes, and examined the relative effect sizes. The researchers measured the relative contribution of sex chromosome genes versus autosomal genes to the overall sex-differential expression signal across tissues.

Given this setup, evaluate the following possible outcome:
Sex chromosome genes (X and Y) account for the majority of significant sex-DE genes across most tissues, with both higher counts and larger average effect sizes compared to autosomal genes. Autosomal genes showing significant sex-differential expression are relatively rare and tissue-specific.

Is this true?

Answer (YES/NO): YES